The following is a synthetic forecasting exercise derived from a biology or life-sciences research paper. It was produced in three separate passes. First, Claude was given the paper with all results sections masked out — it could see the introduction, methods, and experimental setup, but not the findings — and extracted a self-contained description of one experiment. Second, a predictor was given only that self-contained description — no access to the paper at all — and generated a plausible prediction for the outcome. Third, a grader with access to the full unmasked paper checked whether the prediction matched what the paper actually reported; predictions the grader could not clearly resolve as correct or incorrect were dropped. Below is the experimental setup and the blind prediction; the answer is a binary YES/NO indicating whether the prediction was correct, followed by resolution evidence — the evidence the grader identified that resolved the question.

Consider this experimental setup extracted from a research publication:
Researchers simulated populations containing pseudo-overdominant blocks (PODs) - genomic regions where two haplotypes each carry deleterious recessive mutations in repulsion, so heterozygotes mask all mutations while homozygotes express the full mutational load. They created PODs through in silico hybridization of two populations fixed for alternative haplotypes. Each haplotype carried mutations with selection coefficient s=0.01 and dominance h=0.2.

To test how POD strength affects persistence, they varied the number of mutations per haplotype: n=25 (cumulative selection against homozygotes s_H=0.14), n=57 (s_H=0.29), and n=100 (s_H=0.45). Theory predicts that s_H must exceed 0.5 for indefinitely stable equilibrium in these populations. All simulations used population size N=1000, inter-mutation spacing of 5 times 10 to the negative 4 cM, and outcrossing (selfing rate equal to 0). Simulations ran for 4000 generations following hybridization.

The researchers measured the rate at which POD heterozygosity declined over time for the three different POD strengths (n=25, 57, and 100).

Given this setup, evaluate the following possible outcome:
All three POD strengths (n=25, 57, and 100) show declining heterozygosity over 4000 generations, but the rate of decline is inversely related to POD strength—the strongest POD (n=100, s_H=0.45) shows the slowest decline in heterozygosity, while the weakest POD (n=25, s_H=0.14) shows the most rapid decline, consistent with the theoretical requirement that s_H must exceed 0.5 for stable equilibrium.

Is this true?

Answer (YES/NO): YES